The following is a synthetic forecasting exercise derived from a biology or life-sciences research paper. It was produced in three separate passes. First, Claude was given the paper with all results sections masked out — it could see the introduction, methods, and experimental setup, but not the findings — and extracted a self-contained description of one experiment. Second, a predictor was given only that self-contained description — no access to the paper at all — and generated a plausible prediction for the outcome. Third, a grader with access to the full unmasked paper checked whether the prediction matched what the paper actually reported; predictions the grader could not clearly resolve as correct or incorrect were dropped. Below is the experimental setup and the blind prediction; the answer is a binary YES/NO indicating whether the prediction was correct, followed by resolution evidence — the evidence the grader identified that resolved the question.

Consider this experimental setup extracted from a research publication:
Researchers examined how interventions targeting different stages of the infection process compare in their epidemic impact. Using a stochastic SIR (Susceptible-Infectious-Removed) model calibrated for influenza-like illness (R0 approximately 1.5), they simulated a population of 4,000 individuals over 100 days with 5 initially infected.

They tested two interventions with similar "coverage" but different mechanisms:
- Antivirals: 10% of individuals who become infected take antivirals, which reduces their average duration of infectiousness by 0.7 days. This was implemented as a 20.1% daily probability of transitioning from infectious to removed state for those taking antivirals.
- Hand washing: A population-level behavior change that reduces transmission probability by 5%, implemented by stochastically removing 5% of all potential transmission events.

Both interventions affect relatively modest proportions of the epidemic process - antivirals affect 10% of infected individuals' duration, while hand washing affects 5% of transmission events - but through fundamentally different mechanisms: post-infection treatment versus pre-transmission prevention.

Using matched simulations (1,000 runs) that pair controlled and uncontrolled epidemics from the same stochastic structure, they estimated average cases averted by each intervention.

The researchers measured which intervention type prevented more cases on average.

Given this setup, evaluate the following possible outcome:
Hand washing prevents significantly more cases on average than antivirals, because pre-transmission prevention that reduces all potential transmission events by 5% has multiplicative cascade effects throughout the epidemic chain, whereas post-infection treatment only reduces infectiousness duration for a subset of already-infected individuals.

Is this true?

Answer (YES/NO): NO